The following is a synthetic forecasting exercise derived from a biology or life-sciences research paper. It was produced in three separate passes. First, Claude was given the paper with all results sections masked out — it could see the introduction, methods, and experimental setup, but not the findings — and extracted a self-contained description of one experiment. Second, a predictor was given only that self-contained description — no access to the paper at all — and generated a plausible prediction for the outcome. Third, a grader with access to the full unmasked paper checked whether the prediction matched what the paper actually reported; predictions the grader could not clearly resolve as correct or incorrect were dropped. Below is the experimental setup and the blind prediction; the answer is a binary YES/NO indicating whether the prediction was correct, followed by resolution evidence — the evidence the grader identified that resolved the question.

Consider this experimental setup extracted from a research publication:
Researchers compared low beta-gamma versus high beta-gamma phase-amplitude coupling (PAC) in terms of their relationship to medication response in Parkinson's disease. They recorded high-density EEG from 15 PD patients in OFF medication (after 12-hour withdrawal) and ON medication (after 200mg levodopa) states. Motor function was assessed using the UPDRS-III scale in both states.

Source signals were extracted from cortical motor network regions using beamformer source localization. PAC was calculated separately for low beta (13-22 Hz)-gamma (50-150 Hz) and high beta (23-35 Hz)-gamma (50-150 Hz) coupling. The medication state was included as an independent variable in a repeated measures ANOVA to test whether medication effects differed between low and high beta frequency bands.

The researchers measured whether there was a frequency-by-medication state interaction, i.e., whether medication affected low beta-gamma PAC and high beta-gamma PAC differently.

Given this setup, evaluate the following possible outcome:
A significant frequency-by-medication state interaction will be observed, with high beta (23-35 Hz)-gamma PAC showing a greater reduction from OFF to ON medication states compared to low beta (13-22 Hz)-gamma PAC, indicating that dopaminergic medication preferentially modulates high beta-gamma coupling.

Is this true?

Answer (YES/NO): YES